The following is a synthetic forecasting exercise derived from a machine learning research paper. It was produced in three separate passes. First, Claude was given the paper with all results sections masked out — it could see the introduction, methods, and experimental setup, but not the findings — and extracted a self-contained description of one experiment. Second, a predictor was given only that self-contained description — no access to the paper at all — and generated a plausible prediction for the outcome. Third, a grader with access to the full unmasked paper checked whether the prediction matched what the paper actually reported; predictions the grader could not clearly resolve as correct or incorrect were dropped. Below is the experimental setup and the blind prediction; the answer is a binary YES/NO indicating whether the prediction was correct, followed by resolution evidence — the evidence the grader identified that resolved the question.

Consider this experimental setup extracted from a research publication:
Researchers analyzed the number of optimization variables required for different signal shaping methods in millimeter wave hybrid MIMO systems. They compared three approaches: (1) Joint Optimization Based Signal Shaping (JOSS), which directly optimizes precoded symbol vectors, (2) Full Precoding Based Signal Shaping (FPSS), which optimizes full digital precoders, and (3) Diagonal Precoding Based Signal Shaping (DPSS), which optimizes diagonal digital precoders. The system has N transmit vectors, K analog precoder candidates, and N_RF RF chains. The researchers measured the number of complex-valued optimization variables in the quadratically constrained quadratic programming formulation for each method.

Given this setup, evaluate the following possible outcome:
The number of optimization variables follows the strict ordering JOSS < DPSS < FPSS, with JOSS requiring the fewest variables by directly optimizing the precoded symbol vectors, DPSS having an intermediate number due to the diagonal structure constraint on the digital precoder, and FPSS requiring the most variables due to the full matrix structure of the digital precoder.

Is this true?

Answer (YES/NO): NO